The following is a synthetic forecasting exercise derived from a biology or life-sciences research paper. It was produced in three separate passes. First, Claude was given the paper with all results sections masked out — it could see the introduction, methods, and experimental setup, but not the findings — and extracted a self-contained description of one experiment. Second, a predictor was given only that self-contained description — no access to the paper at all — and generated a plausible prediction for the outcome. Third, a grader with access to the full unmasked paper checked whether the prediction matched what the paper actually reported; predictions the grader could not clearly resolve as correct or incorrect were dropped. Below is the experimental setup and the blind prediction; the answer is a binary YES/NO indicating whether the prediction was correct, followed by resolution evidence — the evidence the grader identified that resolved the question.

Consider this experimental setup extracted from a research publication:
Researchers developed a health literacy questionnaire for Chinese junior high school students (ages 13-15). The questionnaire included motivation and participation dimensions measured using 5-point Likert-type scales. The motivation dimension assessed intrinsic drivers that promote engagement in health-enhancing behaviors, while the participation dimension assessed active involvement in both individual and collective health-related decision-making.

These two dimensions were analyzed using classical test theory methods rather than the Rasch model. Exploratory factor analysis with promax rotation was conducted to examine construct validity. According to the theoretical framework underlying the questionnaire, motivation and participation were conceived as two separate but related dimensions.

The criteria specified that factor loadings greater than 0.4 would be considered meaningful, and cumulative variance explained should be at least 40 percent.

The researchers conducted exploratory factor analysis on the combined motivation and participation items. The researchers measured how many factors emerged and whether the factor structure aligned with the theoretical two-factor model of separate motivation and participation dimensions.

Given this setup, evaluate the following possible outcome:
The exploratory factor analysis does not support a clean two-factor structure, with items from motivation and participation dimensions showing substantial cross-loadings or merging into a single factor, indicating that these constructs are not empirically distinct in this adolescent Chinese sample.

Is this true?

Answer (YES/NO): NO